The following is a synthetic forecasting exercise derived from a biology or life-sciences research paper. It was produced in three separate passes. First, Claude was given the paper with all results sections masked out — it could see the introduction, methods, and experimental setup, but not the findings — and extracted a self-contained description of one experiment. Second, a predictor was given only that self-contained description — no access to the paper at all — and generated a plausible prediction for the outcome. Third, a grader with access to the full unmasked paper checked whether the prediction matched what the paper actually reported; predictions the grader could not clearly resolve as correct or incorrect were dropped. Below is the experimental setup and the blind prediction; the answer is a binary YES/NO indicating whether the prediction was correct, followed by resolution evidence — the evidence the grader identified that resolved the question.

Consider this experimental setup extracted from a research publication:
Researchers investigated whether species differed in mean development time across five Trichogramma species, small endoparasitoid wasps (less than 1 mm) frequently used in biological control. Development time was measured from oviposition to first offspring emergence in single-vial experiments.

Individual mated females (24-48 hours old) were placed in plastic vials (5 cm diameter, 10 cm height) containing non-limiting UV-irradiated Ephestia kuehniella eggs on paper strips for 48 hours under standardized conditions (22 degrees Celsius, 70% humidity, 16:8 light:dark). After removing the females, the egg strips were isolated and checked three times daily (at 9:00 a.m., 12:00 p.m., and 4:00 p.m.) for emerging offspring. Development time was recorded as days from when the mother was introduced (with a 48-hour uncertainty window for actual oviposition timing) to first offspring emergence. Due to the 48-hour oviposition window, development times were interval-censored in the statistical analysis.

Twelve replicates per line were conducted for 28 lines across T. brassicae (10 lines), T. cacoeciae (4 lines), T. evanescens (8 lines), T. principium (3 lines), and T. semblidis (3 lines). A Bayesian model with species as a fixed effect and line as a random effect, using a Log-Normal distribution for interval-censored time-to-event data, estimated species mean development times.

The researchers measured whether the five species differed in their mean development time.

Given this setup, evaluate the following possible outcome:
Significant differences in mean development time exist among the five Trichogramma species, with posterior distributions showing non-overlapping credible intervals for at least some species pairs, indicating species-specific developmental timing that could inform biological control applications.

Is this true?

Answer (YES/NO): YES